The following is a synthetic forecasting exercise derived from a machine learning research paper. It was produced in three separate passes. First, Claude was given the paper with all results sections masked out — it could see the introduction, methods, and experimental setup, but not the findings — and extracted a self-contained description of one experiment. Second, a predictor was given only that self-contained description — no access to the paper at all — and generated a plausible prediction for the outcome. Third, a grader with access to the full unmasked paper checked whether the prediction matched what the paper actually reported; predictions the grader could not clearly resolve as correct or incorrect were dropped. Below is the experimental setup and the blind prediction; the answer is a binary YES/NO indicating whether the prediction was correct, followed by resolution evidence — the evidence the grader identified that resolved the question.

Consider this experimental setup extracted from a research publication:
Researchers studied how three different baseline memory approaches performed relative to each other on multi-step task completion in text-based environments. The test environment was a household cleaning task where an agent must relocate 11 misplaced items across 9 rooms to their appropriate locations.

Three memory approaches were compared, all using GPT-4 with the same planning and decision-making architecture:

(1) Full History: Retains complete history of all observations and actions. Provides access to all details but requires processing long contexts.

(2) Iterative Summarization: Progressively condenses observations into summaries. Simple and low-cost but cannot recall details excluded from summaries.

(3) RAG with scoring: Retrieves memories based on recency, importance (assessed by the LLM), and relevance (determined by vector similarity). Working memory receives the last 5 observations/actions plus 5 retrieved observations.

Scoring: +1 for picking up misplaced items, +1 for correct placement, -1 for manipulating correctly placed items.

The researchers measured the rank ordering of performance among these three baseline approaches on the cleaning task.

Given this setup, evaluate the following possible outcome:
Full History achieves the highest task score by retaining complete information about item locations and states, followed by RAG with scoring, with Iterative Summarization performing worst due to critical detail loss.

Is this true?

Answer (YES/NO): NO